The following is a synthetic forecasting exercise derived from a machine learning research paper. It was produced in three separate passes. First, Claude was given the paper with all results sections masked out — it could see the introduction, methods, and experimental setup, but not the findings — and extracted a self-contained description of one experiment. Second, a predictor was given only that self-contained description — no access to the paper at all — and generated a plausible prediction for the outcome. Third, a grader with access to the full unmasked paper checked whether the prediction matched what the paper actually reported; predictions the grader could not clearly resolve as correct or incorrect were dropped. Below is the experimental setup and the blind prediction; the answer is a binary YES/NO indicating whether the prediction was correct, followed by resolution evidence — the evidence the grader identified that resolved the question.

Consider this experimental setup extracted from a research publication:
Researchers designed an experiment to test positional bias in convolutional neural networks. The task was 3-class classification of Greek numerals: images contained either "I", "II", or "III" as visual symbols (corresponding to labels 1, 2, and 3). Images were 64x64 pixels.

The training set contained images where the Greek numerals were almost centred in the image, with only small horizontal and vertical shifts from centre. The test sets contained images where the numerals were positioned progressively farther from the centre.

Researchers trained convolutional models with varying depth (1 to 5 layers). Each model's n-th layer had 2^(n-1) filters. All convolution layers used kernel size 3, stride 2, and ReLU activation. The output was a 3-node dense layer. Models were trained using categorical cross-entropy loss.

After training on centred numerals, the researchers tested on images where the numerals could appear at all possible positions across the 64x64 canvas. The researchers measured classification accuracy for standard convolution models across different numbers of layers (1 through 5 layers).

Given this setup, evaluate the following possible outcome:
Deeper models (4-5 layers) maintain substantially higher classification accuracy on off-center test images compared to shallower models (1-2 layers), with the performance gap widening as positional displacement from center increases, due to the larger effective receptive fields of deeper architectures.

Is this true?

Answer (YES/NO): NO